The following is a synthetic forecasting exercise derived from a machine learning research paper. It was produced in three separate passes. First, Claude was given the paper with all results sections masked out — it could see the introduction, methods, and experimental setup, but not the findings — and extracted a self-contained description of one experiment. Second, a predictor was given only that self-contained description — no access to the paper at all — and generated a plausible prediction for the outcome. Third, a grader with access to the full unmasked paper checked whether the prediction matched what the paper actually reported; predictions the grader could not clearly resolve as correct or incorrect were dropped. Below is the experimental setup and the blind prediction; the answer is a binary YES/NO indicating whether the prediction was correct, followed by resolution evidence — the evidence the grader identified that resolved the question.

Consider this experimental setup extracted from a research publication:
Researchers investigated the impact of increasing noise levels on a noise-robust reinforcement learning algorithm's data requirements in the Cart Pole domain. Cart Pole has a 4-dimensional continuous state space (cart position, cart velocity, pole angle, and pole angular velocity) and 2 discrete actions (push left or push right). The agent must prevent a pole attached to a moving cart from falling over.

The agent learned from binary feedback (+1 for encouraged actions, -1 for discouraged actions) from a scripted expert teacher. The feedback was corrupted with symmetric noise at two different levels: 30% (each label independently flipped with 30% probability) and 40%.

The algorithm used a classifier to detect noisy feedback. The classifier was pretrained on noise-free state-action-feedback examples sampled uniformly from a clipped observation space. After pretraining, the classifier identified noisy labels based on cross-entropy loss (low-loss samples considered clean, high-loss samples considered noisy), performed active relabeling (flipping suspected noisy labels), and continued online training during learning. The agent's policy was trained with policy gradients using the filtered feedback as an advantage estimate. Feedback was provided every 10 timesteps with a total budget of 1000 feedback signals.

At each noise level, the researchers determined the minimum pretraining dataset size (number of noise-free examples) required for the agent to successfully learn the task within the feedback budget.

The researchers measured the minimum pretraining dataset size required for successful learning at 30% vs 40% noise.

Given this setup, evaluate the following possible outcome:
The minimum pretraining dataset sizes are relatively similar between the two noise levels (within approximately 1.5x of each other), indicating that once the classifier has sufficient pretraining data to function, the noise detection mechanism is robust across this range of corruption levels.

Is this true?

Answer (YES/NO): YES